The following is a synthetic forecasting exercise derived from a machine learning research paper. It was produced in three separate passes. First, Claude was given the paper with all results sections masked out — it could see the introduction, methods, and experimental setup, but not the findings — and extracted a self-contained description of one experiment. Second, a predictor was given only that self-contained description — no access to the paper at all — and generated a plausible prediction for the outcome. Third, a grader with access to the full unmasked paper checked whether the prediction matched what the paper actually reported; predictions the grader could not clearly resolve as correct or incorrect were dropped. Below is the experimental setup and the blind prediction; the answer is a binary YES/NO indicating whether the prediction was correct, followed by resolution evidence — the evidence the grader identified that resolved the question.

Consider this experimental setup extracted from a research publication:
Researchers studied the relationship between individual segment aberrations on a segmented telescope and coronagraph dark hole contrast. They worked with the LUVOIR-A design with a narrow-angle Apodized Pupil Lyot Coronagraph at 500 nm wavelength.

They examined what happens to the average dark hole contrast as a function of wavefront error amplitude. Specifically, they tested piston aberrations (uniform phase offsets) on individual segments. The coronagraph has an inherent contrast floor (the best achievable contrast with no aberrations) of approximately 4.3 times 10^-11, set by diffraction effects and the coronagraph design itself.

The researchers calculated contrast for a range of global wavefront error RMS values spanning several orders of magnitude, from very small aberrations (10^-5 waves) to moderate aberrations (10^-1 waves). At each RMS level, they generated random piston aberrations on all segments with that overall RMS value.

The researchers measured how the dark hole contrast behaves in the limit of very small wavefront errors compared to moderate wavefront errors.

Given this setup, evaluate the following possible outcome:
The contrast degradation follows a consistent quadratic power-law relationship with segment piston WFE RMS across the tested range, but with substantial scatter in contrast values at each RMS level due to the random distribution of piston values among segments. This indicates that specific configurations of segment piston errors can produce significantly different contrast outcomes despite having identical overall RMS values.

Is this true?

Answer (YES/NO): NO